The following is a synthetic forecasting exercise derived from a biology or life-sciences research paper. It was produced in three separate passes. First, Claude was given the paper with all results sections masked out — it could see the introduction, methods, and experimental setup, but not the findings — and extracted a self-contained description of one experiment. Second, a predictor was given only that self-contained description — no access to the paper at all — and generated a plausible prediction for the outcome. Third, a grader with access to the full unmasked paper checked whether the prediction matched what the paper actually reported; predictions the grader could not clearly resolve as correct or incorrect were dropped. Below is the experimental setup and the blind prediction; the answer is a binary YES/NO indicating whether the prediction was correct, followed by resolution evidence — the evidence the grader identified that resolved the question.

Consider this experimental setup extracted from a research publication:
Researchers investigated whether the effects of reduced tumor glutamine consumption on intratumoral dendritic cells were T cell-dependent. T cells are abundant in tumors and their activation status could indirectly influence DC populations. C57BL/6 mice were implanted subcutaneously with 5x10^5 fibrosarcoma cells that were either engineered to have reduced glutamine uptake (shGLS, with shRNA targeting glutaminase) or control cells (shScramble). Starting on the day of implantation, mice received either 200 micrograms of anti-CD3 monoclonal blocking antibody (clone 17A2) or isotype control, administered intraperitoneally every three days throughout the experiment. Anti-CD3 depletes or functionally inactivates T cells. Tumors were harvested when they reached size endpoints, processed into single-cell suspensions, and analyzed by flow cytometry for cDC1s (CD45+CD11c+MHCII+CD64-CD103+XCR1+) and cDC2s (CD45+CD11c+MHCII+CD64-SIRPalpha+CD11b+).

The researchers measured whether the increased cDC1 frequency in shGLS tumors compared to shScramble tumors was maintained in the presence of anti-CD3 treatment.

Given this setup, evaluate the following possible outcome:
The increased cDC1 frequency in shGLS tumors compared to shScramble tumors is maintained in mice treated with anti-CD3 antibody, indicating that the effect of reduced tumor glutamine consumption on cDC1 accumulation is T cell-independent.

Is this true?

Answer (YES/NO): YES